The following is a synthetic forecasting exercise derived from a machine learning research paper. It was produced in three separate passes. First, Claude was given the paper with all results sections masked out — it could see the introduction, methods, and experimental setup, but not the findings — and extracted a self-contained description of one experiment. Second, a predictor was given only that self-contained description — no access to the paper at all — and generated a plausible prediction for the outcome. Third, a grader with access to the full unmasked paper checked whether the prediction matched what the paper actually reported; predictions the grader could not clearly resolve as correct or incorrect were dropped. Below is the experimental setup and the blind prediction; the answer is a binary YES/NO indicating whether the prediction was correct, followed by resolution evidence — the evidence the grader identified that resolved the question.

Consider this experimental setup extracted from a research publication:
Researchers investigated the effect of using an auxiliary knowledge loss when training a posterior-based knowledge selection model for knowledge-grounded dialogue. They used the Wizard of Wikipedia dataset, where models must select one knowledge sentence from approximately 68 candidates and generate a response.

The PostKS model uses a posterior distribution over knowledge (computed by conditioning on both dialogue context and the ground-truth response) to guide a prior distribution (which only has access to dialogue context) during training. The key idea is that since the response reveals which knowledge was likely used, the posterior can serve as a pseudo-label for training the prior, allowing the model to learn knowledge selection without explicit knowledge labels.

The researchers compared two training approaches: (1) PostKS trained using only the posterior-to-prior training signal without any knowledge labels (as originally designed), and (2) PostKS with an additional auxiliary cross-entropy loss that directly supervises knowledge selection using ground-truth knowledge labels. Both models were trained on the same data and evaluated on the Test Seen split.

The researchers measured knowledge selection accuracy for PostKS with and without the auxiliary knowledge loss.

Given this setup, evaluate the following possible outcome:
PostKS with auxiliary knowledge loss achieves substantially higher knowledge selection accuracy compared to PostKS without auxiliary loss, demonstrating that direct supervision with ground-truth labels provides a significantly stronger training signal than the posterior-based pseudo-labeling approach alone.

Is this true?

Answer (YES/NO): YES